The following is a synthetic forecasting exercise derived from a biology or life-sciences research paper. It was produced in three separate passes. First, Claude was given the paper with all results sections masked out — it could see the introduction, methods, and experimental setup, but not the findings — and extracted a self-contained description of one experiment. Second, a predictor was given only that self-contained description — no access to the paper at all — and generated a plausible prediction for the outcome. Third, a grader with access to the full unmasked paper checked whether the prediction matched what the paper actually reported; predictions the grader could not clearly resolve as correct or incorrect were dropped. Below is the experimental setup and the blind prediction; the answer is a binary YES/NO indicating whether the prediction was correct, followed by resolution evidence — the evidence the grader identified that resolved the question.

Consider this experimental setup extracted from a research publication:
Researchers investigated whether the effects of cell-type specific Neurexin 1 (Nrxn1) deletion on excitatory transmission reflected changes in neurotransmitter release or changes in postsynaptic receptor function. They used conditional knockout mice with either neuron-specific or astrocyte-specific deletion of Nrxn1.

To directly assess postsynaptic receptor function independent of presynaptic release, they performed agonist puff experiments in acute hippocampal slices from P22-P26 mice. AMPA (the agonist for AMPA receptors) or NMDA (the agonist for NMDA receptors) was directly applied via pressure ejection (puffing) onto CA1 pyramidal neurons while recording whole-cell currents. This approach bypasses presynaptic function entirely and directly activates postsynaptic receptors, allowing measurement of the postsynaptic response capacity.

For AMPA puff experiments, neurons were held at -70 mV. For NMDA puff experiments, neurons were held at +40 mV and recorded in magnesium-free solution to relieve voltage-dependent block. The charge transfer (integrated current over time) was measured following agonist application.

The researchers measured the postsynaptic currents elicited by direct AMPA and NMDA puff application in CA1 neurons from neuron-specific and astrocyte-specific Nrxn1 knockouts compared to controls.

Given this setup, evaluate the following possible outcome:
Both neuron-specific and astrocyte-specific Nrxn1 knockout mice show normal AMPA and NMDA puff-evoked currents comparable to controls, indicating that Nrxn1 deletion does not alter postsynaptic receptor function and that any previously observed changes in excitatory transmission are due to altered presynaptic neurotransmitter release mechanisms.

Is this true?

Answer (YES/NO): NO